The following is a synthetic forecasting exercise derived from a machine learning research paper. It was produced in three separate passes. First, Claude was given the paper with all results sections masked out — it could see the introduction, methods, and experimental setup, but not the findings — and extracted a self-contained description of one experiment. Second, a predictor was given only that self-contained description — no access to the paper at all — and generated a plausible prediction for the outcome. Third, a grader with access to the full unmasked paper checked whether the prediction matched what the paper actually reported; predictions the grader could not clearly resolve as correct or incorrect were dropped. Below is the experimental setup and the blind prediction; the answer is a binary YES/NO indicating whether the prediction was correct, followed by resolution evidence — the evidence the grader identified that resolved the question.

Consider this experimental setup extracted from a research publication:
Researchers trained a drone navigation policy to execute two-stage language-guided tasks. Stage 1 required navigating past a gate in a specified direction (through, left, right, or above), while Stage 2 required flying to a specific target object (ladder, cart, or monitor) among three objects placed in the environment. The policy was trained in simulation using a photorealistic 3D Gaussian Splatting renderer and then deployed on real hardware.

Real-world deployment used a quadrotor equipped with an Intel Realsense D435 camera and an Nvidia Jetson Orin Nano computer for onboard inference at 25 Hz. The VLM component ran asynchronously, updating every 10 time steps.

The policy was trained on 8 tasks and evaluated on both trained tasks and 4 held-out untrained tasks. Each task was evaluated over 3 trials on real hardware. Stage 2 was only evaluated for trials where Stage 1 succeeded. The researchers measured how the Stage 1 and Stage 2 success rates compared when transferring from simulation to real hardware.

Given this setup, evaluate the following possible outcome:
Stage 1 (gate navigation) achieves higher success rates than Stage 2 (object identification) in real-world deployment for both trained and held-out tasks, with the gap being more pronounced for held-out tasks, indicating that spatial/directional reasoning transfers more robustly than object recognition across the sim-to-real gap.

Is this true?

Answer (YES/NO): NO